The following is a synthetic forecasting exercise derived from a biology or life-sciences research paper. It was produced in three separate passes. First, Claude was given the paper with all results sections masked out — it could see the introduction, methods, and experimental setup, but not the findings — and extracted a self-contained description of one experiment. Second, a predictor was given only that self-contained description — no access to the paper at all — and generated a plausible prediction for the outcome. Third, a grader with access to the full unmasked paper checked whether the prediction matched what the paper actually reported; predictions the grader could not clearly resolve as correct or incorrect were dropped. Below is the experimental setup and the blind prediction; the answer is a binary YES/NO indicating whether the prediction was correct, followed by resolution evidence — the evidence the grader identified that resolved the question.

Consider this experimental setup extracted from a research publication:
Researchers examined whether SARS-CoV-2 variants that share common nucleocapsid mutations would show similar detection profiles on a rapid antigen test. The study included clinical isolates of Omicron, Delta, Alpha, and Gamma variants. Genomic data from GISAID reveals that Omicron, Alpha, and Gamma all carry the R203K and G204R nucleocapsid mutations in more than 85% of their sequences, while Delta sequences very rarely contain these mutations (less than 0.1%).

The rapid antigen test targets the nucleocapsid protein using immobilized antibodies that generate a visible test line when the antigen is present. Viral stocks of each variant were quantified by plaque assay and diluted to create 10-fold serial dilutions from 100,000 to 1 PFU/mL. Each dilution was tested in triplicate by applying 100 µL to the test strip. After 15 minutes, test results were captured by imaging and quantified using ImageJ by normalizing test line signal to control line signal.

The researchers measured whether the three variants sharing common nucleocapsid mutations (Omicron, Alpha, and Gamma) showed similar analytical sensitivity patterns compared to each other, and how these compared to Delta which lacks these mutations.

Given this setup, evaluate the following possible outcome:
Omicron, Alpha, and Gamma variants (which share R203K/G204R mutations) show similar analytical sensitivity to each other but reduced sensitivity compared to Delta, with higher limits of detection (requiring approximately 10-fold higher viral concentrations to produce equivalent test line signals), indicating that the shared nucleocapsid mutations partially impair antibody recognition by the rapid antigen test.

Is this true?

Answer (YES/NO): NO